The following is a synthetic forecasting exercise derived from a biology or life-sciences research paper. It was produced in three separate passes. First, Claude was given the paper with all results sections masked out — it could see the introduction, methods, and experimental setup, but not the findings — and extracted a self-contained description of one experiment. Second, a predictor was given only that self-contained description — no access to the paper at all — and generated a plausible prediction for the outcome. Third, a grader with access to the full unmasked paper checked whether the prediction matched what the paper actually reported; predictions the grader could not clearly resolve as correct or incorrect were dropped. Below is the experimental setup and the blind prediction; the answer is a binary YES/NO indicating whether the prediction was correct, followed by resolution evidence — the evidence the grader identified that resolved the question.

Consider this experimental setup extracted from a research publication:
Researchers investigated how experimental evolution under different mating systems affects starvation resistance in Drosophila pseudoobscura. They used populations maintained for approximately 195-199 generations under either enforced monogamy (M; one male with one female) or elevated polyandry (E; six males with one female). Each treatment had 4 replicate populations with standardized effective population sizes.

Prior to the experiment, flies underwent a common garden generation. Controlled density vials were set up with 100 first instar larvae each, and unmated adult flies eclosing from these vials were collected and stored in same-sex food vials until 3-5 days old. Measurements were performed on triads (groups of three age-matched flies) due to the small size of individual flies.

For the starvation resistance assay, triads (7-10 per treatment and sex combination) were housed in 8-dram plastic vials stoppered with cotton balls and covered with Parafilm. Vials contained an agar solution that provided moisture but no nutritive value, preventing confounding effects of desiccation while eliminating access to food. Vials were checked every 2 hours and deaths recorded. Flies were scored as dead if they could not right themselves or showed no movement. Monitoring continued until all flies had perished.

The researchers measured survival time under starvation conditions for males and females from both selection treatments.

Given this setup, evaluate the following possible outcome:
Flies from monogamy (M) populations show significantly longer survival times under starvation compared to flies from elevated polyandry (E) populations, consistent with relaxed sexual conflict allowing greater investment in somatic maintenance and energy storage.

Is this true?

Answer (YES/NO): NO